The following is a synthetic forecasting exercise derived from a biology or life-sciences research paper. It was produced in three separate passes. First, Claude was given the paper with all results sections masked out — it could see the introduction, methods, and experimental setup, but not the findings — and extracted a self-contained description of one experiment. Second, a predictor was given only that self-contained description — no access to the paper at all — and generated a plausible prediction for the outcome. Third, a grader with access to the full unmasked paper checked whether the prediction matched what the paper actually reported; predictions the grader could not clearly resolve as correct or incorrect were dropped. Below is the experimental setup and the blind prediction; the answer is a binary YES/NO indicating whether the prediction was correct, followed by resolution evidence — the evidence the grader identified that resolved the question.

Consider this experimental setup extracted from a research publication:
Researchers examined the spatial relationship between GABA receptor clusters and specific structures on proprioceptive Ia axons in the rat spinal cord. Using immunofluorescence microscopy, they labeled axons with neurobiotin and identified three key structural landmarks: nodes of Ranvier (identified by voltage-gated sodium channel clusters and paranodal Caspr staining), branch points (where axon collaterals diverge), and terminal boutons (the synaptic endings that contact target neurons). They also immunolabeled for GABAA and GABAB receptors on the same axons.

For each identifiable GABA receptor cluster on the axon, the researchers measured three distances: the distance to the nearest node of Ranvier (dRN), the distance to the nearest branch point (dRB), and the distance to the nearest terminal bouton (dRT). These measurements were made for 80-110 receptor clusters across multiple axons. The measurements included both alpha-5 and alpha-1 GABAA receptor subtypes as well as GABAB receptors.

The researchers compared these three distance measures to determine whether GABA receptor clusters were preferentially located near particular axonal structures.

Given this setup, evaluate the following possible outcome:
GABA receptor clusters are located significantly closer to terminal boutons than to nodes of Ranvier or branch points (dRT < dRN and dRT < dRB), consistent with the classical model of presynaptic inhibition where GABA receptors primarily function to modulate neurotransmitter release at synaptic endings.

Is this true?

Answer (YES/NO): NO